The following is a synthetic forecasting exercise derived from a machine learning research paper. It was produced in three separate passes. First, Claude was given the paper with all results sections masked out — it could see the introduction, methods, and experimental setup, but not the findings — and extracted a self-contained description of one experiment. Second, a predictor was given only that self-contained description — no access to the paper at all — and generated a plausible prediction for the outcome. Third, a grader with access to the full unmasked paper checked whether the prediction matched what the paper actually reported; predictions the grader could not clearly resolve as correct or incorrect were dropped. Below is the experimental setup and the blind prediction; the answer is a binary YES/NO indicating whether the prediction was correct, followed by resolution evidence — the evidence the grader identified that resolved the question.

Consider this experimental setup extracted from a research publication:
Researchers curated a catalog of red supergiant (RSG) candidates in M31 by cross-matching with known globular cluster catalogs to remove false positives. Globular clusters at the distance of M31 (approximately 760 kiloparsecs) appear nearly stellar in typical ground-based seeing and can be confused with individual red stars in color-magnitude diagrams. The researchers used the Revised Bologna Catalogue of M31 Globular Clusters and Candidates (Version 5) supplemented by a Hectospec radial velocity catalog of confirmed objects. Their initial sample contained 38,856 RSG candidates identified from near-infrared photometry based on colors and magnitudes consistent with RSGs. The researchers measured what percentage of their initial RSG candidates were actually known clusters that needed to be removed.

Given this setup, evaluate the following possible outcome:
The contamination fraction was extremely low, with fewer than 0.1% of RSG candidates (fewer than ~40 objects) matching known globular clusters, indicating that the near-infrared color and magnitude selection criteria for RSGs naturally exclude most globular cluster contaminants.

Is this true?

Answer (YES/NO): NO